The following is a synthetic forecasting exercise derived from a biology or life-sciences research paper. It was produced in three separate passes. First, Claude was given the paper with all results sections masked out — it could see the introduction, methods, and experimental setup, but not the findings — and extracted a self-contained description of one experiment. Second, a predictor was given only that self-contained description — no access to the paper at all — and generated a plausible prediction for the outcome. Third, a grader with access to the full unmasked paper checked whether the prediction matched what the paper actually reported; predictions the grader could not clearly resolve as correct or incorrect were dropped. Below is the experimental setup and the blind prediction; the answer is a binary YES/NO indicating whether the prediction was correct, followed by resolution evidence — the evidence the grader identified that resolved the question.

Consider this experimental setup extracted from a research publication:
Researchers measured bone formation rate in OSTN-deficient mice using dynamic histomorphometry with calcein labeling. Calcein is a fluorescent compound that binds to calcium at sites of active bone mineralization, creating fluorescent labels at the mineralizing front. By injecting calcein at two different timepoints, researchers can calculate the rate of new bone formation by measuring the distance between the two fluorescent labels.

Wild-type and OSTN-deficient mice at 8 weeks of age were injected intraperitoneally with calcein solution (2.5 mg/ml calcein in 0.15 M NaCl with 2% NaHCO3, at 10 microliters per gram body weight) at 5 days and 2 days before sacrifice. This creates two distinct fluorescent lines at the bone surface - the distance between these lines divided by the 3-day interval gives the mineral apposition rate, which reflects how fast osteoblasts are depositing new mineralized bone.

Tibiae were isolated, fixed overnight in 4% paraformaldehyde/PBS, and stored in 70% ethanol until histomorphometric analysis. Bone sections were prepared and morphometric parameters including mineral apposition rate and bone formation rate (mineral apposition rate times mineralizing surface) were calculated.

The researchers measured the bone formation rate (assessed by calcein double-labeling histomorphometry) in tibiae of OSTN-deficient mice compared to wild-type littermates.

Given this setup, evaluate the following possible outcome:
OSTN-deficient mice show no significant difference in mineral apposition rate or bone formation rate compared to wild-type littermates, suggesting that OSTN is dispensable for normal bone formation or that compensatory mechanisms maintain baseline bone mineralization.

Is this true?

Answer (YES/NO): NO